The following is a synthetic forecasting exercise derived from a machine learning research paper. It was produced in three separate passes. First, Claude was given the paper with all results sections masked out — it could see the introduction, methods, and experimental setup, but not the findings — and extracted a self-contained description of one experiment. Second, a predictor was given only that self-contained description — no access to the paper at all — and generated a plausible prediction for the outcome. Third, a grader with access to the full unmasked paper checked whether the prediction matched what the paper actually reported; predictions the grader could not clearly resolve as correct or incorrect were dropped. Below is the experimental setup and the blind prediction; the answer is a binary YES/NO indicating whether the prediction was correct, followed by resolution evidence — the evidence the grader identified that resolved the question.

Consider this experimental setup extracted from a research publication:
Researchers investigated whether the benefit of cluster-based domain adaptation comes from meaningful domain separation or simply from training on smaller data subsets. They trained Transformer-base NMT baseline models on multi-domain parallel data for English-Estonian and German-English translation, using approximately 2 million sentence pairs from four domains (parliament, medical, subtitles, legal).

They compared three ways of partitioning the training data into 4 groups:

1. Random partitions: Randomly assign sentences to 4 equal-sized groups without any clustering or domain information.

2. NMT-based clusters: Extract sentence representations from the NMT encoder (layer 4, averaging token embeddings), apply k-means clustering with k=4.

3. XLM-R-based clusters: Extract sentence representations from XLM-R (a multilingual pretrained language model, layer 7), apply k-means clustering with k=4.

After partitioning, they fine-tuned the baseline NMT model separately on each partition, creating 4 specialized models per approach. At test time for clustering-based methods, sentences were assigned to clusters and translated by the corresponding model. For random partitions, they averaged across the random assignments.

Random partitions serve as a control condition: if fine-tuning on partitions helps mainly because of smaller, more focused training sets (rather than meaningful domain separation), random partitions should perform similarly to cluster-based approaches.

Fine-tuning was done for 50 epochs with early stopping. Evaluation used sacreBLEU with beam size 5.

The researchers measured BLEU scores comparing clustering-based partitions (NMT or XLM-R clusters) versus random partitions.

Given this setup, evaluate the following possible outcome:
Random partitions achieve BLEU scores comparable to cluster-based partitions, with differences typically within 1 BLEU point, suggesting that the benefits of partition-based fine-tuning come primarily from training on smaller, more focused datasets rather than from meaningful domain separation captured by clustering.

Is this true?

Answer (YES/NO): NO